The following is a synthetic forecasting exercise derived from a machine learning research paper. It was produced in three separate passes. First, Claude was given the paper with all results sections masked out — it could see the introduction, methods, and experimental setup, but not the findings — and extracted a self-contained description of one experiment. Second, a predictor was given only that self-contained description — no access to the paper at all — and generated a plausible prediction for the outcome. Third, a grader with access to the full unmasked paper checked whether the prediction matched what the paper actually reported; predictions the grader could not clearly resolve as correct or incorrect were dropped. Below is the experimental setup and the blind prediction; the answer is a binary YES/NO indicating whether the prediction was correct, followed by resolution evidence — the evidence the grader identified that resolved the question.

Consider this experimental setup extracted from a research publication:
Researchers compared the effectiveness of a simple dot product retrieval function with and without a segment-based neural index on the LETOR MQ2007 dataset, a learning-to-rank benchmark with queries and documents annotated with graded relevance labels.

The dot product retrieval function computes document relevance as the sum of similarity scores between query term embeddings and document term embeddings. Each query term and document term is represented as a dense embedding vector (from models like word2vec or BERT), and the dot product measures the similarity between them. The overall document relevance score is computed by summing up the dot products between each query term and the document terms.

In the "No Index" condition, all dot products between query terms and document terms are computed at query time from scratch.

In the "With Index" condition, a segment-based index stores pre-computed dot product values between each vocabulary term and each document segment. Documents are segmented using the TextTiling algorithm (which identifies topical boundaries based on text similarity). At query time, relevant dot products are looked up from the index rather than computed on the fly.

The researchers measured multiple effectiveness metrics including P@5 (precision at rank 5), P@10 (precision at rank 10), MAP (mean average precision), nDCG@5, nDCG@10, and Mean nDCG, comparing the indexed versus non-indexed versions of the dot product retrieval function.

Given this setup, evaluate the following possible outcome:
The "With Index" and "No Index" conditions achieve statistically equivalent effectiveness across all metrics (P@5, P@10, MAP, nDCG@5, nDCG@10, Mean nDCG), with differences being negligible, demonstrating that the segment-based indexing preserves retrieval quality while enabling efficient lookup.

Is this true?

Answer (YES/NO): YES